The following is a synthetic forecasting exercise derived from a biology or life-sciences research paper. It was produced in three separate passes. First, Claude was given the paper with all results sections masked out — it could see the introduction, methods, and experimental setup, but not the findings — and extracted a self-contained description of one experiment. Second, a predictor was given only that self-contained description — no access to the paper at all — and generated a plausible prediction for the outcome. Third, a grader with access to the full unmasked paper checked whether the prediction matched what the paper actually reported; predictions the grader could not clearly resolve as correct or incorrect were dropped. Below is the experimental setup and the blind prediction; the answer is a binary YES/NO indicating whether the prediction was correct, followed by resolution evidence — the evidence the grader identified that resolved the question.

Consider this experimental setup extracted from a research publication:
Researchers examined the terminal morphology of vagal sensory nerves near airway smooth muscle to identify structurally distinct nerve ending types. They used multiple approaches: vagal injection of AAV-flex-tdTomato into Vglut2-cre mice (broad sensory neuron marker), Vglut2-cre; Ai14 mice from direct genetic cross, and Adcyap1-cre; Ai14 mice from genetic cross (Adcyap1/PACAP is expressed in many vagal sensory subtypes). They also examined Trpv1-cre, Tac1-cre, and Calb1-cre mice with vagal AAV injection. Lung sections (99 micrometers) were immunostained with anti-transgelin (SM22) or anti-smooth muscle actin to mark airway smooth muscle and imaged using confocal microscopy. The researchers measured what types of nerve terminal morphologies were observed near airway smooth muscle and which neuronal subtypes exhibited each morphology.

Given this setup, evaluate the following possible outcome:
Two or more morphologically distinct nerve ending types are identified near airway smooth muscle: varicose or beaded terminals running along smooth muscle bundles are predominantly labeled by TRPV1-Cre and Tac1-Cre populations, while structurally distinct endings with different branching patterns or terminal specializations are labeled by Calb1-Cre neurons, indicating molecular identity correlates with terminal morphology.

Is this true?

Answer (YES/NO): NO